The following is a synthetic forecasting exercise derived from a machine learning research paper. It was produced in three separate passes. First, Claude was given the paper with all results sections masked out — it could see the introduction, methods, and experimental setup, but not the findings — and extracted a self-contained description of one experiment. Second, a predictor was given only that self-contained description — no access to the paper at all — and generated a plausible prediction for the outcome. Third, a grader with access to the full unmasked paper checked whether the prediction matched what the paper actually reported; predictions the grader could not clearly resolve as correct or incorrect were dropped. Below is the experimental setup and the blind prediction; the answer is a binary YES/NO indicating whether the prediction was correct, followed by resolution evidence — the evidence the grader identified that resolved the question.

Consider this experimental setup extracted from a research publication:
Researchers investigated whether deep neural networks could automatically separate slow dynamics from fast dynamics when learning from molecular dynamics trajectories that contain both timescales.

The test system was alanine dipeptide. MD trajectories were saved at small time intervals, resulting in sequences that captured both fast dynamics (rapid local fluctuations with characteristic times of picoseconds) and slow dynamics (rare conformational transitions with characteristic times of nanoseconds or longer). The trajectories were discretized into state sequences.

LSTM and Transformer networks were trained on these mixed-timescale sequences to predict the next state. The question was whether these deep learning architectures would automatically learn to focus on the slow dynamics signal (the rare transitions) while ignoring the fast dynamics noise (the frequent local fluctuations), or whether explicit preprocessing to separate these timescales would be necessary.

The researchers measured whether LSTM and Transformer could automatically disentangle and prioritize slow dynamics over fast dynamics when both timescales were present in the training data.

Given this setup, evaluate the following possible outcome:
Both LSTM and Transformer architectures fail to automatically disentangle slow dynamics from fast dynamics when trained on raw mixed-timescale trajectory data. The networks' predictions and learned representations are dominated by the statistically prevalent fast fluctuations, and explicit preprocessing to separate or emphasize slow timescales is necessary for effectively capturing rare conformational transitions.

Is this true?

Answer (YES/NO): YES